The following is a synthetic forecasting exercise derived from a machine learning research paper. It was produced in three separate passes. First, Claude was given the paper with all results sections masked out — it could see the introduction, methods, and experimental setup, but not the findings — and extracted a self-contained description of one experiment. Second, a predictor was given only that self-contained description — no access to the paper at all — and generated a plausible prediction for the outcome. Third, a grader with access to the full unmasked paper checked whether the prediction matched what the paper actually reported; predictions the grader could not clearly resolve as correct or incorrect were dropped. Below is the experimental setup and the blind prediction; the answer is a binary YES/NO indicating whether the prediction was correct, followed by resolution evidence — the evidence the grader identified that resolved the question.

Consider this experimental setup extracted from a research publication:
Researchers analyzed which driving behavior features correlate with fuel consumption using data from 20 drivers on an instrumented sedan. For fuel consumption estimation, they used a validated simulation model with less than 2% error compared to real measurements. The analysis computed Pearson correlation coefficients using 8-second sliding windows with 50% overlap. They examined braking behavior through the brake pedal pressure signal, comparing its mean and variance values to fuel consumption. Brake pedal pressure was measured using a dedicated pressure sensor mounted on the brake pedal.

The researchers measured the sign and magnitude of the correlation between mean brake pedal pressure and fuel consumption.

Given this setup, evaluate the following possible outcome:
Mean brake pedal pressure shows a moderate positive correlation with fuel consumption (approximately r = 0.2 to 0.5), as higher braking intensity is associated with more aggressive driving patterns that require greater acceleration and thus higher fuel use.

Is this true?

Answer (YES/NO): NO